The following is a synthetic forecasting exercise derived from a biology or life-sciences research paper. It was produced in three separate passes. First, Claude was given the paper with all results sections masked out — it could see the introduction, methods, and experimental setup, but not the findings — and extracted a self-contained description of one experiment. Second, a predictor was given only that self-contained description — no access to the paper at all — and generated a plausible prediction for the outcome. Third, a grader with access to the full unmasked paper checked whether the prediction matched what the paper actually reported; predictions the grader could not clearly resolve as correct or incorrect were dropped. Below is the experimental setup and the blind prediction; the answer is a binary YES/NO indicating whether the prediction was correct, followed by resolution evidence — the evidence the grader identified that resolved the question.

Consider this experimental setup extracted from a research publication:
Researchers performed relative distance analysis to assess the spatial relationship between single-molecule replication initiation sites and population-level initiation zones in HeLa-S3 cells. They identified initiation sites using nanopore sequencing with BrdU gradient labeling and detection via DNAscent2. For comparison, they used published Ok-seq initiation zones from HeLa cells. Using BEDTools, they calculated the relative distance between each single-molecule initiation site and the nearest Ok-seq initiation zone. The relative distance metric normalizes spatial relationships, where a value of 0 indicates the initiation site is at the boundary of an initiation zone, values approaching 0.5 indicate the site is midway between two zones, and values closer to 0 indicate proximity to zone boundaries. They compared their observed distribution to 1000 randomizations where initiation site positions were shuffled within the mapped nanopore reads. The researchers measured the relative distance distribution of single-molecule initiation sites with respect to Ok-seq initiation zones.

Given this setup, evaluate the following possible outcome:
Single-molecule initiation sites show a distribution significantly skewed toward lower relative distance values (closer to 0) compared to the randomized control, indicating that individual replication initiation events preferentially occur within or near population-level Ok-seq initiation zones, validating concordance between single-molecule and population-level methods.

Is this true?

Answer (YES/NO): YES